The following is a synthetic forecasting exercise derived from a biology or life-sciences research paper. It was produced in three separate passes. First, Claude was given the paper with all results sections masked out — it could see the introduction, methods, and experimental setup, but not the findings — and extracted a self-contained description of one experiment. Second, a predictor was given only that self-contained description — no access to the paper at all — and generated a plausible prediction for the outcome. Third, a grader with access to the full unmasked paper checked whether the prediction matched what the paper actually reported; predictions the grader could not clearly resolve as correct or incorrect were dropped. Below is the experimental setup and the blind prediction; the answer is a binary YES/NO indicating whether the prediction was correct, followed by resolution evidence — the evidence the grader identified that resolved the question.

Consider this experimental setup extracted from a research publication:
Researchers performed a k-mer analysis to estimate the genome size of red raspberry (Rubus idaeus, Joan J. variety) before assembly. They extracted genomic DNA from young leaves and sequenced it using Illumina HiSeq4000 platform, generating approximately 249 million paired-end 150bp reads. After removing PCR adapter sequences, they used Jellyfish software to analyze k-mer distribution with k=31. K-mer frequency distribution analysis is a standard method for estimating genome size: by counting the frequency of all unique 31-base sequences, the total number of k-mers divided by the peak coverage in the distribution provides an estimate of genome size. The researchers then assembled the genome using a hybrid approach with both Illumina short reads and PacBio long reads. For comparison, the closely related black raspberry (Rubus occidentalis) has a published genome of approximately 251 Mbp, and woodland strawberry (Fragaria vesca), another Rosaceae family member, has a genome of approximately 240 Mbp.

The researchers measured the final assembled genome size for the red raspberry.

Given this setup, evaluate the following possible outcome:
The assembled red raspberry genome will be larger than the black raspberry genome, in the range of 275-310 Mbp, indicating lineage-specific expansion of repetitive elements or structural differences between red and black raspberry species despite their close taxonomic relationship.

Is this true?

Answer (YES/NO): YES